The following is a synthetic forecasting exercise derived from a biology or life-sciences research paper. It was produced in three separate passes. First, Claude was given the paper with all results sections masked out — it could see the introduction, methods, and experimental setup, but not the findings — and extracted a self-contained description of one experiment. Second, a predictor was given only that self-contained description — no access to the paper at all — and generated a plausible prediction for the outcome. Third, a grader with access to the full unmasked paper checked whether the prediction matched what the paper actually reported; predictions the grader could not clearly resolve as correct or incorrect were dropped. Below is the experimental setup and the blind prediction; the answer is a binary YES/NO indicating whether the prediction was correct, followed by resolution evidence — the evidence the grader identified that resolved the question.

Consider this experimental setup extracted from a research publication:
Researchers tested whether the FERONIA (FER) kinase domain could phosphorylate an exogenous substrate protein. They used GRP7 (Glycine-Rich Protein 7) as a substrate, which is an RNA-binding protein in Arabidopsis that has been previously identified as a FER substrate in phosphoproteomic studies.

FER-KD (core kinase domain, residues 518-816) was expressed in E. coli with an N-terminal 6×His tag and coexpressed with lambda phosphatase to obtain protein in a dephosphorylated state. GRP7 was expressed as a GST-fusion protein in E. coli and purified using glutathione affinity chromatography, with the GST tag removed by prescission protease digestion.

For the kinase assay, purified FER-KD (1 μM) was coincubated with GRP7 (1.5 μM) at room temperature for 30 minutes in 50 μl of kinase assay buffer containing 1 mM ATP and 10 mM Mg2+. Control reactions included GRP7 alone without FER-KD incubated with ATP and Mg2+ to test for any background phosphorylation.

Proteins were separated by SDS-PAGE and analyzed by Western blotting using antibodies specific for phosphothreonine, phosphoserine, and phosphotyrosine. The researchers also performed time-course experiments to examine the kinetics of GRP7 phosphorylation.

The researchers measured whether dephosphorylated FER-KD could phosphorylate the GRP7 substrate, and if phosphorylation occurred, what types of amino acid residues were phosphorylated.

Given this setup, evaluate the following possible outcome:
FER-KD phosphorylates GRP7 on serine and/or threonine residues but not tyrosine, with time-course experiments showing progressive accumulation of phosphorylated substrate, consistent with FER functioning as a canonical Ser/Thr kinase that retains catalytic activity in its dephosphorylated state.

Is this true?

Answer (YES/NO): NO